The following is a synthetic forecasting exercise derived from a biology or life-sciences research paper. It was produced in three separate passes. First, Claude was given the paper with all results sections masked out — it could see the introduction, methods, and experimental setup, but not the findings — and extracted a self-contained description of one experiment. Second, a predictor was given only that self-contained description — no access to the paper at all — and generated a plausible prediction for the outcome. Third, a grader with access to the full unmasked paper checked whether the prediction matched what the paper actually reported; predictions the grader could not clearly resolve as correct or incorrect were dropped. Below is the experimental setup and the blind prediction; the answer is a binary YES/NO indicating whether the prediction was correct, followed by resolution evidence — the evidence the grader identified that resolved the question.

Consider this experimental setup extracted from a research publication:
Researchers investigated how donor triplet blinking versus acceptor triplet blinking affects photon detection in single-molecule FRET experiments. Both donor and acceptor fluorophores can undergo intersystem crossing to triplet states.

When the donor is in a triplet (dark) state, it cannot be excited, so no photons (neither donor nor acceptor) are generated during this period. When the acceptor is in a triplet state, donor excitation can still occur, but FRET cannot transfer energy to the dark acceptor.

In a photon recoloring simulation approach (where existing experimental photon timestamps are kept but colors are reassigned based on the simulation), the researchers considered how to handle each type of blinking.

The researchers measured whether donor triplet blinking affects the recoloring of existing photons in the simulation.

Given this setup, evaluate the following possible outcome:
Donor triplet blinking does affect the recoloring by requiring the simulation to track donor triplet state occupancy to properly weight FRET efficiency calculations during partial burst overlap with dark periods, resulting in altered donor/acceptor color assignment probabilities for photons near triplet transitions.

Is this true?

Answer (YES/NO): NO